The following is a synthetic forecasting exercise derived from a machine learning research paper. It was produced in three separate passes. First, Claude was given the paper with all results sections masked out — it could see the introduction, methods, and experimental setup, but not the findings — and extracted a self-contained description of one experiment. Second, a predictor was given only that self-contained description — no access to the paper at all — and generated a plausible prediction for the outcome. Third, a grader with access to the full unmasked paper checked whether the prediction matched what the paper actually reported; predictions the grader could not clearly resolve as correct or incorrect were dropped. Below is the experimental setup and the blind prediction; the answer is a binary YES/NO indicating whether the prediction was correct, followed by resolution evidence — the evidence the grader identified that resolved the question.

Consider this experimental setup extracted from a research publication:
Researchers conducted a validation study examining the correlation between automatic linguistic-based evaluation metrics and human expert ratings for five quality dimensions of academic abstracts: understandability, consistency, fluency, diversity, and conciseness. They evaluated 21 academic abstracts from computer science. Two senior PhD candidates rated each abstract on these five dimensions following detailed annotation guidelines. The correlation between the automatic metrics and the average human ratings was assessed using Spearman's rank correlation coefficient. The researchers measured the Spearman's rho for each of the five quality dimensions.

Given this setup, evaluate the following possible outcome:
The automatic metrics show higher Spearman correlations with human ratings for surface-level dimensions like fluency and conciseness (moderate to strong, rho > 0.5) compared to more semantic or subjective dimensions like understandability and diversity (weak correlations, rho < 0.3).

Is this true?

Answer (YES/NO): NO